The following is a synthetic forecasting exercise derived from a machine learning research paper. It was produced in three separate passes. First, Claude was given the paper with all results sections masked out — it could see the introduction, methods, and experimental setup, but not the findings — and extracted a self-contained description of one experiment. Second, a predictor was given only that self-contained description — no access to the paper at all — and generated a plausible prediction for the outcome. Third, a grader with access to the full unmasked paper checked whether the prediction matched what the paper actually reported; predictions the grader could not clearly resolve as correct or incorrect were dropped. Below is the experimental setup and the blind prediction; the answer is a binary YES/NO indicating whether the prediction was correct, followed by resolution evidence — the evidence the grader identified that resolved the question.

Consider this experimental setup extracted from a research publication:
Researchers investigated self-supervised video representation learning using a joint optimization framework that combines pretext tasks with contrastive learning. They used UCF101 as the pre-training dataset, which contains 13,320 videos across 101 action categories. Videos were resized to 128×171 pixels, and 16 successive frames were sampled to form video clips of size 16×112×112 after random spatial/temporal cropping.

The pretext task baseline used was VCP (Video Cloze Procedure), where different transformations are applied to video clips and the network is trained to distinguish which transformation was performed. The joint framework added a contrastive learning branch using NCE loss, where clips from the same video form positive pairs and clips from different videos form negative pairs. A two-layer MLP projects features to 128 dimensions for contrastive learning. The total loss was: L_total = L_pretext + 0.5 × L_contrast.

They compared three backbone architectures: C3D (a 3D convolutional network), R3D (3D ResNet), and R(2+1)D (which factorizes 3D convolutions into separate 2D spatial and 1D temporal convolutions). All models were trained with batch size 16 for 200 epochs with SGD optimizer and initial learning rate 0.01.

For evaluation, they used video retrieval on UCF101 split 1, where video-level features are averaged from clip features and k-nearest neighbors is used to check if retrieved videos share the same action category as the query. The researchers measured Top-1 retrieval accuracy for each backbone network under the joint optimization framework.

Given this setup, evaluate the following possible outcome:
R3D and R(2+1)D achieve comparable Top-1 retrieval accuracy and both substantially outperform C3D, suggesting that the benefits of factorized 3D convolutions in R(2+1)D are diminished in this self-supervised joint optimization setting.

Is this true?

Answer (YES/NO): NO